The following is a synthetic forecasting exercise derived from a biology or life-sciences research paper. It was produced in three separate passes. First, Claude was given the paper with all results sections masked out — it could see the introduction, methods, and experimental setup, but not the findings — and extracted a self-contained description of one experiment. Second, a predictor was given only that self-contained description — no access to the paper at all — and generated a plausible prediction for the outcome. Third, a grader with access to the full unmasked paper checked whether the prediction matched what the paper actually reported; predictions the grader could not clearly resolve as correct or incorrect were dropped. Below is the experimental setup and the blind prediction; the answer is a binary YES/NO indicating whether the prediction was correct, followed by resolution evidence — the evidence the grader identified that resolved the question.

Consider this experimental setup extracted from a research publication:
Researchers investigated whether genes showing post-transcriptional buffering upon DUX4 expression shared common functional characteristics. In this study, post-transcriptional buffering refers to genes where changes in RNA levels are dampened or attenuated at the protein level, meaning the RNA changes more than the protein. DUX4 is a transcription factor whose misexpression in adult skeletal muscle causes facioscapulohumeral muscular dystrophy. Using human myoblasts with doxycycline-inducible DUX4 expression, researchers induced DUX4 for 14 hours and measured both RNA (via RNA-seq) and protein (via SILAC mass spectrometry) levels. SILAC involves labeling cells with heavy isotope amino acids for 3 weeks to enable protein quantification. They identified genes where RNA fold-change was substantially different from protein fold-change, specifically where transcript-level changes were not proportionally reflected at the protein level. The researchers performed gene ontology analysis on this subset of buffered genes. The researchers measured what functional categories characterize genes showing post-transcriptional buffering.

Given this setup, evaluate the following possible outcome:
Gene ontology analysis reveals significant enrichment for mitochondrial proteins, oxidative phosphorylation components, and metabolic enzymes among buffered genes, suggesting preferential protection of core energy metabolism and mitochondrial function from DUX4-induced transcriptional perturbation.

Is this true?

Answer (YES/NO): NO